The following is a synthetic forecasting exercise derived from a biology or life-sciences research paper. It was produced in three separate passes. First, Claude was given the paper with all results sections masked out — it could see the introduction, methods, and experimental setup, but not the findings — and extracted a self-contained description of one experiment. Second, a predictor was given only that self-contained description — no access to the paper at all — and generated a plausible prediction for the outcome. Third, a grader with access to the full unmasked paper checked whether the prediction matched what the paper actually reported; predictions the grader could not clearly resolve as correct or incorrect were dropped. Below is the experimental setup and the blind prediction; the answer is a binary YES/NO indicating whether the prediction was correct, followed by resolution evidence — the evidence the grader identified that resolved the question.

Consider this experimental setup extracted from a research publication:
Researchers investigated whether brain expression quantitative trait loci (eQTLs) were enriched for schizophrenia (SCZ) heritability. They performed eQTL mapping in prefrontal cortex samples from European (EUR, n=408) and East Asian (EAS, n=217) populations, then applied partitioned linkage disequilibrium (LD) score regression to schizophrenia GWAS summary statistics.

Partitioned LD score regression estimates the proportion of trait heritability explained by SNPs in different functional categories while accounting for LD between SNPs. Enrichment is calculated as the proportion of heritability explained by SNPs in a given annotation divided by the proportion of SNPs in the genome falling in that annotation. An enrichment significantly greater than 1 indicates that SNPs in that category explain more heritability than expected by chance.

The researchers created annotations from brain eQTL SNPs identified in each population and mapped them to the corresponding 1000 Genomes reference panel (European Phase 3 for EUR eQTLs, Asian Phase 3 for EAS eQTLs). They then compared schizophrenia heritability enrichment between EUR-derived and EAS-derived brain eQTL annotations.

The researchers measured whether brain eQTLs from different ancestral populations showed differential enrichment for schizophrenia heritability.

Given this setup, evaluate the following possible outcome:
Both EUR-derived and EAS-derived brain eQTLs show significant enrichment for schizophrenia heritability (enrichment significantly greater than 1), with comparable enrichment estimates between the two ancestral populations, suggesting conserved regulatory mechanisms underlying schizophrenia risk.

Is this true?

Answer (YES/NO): NO